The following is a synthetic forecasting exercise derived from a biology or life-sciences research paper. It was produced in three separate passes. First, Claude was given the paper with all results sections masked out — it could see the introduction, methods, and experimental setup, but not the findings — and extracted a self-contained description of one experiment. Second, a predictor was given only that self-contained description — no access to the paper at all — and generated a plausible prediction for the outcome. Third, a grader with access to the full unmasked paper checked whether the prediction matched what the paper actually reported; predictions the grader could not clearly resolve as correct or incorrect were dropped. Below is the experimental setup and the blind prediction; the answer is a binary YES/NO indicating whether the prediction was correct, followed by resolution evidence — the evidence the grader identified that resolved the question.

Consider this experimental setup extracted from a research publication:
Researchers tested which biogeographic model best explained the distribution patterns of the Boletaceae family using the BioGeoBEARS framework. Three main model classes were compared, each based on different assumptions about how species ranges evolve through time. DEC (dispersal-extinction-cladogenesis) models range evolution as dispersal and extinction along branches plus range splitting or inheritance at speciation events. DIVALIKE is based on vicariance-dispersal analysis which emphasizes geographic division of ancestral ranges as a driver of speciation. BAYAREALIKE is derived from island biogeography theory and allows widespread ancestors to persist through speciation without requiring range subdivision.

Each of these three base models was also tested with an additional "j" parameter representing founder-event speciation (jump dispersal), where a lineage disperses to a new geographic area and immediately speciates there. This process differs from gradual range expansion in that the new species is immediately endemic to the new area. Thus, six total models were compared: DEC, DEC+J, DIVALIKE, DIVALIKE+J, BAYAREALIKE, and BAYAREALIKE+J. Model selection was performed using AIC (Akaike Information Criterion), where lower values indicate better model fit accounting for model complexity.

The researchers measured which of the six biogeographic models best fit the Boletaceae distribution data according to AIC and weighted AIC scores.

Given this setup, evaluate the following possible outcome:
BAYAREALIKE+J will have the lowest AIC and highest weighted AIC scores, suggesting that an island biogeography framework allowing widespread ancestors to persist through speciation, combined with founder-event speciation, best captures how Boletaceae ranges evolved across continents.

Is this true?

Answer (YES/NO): NO